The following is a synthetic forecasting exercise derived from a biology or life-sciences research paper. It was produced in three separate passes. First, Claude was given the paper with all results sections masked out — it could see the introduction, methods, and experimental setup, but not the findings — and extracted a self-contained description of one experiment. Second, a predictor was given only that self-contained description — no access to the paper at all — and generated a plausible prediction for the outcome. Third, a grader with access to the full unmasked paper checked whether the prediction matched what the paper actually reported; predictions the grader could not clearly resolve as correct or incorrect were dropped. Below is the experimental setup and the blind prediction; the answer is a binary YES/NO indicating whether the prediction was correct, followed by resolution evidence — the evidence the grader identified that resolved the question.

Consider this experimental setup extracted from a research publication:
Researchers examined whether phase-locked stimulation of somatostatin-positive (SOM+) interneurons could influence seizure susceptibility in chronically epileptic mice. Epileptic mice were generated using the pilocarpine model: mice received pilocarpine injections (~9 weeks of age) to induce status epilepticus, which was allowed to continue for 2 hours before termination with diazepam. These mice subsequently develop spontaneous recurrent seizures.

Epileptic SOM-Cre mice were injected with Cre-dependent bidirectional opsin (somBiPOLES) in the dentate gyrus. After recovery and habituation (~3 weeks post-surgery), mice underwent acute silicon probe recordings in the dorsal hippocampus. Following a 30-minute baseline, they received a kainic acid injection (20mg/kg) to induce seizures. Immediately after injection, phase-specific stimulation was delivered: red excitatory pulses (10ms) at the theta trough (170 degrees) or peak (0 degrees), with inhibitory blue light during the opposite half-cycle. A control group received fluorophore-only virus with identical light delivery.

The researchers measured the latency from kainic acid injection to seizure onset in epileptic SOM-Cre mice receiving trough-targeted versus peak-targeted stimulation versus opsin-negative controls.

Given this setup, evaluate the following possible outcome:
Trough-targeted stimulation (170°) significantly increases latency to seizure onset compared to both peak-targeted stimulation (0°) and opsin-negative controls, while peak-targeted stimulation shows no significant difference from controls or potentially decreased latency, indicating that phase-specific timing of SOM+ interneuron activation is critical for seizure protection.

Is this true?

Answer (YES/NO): NO